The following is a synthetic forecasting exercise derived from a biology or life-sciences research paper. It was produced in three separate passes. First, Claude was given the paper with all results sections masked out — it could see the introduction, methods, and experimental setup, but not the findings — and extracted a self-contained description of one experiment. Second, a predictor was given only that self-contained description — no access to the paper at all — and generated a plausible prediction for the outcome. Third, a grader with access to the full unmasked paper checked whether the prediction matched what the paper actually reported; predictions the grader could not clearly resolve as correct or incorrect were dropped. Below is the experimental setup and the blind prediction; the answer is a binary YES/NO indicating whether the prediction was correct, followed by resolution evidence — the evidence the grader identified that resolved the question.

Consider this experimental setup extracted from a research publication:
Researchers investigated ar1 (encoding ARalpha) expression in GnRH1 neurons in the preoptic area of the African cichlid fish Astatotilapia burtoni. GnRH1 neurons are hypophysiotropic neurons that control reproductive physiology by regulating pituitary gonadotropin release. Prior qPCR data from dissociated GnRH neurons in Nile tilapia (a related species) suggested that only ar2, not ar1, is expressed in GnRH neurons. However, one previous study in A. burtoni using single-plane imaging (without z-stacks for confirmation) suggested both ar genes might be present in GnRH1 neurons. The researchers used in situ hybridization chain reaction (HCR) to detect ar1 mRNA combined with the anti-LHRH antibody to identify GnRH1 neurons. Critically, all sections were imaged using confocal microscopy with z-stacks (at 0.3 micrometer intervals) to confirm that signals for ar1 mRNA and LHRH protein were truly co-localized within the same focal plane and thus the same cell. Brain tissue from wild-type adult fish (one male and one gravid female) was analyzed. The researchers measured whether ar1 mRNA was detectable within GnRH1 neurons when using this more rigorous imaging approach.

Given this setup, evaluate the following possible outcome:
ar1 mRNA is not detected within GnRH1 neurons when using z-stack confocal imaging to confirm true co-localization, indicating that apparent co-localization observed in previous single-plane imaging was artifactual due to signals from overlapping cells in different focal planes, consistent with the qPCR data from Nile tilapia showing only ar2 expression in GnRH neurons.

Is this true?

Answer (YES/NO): NO